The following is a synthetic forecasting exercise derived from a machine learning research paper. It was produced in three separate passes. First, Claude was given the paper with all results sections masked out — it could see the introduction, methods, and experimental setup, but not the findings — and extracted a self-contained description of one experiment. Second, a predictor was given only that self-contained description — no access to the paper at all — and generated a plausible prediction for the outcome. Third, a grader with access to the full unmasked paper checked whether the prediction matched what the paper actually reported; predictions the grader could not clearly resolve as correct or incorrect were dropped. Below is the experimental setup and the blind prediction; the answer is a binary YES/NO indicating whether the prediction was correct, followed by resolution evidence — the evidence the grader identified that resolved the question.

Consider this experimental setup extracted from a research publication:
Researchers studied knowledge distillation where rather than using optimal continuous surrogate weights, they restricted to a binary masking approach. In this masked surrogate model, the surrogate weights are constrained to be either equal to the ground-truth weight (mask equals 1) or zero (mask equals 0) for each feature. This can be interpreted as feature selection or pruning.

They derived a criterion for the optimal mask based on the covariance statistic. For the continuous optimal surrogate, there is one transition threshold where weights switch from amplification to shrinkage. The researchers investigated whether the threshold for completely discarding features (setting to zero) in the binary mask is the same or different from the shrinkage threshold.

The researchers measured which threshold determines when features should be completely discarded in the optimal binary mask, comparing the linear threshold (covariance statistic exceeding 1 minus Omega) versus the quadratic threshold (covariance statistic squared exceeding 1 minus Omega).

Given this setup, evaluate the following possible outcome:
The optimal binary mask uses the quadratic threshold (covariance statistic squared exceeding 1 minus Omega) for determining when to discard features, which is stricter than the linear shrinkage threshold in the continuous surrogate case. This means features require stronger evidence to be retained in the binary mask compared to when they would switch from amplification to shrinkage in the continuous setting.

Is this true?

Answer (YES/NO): NO